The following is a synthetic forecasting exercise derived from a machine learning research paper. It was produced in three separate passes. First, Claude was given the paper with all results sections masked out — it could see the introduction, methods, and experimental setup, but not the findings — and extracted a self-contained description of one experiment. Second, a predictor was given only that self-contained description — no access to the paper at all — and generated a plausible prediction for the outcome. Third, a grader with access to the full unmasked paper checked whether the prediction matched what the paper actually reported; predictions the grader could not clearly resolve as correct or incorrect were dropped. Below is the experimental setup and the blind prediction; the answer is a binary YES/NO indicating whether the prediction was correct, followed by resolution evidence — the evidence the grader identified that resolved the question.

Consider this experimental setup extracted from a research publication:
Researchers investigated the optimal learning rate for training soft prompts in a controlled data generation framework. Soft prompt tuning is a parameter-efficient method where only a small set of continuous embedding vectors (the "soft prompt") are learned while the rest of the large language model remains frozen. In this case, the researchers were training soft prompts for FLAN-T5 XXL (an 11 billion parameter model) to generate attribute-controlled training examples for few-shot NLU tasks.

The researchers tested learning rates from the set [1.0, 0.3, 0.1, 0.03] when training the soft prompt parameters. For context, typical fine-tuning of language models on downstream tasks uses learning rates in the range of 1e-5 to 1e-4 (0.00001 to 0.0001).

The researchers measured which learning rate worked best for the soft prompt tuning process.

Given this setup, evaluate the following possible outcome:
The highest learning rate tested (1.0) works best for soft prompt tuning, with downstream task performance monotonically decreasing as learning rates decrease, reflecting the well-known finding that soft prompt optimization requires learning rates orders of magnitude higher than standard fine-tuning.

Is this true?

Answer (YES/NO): NO